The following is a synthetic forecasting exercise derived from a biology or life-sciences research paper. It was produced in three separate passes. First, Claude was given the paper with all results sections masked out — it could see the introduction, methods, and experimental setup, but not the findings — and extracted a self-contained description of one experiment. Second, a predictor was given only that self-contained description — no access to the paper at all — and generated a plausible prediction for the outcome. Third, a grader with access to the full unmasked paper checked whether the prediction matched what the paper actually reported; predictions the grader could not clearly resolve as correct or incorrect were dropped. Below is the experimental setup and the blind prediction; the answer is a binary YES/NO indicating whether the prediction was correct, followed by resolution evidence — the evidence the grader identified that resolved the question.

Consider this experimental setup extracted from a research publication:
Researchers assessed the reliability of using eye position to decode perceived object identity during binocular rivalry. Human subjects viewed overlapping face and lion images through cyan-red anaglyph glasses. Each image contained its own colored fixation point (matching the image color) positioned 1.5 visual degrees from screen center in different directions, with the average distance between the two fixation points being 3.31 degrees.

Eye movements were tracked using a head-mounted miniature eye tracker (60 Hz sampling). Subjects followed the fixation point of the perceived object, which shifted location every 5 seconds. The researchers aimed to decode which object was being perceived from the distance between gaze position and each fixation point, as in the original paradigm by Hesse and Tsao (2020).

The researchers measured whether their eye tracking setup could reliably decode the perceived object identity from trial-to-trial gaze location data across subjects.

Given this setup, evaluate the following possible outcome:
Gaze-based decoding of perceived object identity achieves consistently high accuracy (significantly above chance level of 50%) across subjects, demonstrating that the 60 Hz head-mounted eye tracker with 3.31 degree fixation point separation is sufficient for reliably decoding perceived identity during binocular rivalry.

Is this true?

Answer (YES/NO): NO